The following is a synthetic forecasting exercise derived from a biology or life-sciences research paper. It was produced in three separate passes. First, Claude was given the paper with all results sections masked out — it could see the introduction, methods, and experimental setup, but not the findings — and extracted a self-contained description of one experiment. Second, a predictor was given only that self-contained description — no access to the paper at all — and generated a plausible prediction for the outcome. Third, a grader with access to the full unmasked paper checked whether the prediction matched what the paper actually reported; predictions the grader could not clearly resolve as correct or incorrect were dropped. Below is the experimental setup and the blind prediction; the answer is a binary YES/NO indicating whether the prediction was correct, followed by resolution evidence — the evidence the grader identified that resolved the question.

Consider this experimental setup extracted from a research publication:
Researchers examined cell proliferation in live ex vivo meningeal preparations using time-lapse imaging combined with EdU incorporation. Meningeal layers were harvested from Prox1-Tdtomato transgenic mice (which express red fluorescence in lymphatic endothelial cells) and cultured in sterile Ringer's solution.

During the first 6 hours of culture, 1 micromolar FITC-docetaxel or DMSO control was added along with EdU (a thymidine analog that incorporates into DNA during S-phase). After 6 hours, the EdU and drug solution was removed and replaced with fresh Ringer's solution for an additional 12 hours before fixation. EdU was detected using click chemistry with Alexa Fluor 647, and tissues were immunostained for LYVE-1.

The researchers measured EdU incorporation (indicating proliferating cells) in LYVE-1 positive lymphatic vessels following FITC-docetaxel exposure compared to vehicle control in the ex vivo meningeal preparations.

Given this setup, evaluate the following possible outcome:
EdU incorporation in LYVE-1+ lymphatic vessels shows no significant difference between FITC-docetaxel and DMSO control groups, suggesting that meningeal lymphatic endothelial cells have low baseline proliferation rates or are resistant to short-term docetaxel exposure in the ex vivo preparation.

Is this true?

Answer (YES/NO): YES